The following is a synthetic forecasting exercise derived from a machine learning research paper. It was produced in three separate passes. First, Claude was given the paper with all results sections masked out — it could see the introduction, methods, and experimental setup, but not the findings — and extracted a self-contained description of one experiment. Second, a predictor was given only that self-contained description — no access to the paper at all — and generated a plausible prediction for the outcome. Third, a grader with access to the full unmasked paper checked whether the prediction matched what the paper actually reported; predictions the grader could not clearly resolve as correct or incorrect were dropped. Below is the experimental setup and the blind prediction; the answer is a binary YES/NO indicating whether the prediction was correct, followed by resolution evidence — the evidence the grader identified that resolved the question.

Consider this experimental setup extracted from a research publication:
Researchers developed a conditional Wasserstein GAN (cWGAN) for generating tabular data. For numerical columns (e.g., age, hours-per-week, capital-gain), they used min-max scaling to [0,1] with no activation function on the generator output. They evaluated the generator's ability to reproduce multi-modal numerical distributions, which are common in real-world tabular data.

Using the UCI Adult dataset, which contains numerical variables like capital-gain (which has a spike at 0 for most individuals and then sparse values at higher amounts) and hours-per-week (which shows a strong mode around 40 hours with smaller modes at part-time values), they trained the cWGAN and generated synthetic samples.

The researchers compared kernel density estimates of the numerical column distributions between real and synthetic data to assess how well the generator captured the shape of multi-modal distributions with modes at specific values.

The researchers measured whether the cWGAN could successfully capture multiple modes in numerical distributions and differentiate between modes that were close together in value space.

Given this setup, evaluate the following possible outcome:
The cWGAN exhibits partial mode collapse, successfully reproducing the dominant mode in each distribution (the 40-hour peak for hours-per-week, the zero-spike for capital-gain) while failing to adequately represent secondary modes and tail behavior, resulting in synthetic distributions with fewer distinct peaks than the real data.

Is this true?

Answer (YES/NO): NO